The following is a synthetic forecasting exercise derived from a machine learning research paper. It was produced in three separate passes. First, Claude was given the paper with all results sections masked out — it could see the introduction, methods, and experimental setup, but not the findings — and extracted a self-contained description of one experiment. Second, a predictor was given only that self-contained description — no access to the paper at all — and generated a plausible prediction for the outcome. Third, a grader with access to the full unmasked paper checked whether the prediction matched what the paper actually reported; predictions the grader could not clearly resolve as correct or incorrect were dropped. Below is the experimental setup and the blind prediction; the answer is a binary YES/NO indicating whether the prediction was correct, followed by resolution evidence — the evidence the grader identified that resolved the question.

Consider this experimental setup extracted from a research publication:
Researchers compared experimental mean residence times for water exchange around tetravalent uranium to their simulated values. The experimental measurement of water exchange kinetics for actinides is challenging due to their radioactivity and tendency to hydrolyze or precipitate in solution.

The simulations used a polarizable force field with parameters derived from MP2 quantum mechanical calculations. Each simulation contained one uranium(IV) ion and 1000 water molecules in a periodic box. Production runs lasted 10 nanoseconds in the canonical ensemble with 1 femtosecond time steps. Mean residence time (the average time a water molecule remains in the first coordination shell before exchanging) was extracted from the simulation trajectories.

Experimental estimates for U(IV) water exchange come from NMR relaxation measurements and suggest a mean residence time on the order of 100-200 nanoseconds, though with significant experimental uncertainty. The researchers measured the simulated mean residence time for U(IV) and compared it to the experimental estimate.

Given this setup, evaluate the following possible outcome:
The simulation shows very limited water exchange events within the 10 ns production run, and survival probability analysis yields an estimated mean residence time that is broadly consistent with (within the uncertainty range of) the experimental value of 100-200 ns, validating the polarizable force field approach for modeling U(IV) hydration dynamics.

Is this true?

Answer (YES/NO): NO